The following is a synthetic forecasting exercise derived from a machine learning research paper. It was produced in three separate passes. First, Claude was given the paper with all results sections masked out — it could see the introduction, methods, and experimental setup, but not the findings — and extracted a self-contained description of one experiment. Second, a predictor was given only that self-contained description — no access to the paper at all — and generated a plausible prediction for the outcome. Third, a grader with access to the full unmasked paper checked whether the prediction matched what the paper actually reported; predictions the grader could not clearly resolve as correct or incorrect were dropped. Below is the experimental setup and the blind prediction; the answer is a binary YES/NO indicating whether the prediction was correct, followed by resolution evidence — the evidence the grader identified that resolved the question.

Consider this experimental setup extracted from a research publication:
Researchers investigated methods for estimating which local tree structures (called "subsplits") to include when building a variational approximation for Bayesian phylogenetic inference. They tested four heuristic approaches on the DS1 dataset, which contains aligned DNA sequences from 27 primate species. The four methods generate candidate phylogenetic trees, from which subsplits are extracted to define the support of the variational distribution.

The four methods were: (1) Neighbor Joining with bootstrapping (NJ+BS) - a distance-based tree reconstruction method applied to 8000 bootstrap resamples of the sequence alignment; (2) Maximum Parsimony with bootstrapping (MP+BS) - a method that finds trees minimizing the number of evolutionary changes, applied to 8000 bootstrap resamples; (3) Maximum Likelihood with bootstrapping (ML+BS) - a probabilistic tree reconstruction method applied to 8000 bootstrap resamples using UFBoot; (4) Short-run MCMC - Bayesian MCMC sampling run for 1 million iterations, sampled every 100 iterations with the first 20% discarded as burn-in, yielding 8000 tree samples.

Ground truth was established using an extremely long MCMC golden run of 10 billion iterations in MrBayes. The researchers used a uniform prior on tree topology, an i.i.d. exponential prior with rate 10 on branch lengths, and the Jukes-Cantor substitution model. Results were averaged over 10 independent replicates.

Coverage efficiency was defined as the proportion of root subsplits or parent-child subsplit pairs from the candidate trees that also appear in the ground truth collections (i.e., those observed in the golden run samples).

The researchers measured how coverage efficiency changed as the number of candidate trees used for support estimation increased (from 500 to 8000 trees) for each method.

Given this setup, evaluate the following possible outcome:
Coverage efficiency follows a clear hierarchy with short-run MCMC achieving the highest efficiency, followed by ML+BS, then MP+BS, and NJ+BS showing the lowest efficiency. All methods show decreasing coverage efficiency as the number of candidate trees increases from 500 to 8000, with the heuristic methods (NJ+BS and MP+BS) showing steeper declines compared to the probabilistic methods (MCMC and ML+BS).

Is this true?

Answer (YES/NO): NO